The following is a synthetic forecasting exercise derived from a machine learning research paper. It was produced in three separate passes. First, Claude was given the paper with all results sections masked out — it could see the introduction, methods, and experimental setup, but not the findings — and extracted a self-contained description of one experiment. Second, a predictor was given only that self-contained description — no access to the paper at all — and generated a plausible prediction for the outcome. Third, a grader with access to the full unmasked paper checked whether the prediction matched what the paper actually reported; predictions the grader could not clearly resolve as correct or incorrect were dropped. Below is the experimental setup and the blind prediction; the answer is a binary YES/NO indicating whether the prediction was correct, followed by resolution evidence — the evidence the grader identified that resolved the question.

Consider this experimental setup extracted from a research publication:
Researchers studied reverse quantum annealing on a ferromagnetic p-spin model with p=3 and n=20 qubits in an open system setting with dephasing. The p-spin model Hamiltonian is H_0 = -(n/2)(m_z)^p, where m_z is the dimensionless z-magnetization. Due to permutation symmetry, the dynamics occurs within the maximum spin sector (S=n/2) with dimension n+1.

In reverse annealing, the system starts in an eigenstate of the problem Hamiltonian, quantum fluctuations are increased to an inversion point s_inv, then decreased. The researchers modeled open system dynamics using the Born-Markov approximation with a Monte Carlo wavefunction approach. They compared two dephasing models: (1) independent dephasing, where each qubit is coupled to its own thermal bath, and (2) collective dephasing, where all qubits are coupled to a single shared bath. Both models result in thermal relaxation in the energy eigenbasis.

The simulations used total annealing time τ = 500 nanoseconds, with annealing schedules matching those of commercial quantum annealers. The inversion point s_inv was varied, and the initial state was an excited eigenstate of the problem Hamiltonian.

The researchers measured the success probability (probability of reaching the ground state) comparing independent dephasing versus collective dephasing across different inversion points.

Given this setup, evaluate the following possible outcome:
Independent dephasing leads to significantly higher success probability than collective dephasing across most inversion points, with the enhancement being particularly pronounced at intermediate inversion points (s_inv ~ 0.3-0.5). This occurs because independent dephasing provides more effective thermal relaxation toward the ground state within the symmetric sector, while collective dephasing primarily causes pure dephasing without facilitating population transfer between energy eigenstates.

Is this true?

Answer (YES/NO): NO